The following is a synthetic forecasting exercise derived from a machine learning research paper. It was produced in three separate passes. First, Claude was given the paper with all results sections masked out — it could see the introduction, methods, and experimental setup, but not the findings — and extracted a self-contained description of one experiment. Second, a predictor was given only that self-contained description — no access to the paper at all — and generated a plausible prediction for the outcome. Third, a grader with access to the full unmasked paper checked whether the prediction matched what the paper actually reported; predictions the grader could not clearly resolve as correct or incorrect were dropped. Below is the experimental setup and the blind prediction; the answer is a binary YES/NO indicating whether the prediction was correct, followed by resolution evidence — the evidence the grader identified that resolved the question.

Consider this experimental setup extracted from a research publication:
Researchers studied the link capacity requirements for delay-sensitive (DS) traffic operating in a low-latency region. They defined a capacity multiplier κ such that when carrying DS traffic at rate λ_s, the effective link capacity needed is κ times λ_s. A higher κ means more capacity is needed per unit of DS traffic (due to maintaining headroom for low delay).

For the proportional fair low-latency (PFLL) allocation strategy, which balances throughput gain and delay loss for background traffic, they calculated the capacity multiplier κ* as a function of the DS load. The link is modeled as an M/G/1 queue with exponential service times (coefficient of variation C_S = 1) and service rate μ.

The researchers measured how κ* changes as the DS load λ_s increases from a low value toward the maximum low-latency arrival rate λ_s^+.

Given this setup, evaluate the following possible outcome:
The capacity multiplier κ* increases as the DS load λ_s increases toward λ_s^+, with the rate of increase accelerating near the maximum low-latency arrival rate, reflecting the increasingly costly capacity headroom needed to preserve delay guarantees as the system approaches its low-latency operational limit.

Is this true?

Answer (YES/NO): NO